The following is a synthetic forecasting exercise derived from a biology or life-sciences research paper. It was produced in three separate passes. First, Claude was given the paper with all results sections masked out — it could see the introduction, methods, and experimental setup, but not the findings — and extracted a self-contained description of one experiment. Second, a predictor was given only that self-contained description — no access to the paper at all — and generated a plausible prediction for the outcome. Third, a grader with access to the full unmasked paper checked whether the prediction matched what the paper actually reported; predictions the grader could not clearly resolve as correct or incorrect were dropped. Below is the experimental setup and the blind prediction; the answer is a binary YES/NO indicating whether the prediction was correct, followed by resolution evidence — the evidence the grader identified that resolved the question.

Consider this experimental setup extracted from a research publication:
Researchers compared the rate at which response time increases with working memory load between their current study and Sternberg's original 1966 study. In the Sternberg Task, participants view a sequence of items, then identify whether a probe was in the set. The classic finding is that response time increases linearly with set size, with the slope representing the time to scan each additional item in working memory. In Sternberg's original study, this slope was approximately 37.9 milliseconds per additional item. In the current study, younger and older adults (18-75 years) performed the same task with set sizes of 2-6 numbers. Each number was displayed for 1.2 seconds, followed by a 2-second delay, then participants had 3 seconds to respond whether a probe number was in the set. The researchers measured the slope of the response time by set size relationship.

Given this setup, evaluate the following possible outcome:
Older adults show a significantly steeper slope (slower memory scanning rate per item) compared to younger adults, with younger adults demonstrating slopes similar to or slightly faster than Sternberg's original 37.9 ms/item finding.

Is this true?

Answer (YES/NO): NO